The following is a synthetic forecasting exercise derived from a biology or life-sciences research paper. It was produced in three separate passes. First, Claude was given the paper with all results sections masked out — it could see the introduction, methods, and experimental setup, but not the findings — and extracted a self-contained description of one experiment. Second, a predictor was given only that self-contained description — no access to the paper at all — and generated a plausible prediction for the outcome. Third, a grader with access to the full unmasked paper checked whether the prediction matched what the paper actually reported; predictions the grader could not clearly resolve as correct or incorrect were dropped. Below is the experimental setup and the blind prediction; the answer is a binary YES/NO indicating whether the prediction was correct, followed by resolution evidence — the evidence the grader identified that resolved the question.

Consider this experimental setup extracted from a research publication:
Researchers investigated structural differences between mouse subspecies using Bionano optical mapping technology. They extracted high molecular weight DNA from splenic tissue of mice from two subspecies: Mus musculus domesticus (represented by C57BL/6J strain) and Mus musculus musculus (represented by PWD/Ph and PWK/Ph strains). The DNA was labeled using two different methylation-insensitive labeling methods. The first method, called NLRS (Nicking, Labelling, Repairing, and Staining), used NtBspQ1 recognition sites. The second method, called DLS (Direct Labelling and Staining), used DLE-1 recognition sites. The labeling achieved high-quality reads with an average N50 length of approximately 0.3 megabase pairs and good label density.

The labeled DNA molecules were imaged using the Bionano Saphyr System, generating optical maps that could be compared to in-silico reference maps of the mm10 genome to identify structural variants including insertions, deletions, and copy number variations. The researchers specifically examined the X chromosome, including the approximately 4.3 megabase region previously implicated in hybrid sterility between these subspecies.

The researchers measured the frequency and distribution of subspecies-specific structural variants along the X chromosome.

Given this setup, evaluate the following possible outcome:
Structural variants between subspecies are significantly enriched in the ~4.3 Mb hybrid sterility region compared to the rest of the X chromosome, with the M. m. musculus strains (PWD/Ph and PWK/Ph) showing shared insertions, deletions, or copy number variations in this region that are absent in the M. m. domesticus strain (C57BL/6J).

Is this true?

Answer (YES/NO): NO